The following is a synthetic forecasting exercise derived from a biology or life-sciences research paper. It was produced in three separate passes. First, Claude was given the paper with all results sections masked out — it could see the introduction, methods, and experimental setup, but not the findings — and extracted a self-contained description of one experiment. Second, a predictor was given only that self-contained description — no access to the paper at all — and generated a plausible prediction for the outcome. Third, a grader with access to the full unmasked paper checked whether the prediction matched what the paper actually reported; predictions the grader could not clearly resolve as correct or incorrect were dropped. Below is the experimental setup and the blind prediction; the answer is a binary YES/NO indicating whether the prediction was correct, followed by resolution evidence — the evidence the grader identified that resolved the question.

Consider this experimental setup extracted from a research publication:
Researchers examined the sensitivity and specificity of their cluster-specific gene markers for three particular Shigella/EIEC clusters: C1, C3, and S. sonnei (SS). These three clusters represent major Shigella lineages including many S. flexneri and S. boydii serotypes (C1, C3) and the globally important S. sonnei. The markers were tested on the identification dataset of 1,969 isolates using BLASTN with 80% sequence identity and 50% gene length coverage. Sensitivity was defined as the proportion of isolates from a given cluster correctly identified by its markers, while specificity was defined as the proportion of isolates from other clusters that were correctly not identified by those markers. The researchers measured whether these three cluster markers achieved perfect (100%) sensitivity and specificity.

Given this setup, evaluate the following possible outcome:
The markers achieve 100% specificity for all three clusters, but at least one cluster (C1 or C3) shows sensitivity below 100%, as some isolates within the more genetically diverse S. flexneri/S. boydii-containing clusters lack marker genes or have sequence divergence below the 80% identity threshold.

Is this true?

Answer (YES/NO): NO